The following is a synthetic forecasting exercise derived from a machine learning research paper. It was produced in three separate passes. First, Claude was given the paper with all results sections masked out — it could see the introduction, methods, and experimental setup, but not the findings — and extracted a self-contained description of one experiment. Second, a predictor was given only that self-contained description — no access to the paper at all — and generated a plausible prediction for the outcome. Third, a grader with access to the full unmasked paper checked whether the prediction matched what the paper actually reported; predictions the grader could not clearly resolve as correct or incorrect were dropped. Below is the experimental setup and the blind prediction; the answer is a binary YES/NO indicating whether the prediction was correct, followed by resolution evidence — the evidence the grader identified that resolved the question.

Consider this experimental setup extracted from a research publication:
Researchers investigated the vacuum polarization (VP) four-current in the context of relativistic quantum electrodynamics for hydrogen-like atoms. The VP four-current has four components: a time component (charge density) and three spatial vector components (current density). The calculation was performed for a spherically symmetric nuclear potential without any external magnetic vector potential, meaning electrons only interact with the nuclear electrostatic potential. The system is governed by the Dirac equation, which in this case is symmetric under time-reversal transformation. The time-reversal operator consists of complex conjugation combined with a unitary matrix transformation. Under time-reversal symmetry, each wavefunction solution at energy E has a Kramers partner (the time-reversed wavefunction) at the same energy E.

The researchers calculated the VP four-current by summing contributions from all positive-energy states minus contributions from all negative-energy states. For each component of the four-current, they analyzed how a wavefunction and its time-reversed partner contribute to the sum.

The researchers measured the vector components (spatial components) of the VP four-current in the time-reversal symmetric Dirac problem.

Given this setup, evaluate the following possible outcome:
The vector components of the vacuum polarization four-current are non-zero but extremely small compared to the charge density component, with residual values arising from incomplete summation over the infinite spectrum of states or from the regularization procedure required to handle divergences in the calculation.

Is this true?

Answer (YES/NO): NO